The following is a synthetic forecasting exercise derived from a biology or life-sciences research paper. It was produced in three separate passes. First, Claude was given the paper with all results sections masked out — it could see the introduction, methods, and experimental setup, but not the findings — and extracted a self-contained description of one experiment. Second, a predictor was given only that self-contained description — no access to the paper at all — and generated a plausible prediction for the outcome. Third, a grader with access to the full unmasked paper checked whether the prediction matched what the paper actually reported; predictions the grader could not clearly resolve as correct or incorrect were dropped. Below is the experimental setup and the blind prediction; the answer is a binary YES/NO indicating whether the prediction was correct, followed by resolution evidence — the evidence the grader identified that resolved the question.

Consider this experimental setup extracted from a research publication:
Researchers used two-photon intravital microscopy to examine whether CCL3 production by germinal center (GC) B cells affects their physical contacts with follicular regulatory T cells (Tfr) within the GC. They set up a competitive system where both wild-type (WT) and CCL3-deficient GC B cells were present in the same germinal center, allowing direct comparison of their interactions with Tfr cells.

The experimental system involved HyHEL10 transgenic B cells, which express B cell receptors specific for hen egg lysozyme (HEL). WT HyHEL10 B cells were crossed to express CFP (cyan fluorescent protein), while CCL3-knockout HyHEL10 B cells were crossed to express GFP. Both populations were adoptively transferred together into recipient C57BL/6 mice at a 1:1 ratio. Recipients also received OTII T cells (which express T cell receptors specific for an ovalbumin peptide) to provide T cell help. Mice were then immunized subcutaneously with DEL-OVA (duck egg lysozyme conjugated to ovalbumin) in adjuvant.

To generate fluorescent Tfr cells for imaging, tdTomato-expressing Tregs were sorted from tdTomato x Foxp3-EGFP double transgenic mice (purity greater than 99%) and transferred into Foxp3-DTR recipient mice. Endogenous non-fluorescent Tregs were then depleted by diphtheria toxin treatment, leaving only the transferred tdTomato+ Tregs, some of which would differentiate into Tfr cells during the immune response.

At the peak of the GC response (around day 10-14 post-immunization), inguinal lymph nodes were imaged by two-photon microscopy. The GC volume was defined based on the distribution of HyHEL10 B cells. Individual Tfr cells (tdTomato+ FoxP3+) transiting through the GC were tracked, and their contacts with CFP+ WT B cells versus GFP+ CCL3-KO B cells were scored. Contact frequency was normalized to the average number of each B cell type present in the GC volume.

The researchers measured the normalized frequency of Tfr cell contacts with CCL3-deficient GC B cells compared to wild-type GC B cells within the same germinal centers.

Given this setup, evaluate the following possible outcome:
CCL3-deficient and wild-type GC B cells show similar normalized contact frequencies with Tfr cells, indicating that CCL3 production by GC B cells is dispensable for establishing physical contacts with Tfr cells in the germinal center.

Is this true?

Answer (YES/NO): NO